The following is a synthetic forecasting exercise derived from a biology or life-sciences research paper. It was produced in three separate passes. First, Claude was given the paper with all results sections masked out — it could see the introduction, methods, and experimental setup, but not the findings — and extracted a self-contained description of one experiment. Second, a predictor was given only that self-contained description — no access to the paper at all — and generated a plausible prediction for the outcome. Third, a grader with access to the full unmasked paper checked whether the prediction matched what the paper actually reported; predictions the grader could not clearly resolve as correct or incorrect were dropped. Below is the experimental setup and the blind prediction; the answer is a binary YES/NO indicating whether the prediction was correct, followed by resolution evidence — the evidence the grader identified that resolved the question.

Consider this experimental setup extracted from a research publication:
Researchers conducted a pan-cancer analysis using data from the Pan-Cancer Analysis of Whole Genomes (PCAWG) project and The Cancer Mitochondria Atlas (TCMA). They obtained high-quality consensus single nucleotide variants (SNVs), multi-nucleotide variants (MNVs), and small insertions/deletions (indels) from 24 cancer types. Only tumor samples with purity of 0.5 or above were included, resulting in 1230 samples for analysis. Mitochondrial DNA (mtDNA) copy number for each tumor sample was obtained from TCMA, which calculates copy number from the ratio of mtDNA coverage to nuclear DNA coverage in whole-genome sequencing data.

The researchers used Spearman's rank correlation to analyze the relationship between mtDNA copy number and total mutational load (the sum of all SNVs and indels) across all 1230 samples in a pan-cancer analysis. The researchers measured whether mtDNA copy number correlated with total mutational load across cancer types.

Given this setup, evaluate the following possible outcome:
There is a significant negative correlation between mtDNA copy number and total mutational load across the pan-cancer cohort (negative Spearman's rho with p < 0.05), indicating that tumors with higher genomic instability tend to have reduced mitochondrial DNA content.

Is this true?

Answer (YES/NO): NO